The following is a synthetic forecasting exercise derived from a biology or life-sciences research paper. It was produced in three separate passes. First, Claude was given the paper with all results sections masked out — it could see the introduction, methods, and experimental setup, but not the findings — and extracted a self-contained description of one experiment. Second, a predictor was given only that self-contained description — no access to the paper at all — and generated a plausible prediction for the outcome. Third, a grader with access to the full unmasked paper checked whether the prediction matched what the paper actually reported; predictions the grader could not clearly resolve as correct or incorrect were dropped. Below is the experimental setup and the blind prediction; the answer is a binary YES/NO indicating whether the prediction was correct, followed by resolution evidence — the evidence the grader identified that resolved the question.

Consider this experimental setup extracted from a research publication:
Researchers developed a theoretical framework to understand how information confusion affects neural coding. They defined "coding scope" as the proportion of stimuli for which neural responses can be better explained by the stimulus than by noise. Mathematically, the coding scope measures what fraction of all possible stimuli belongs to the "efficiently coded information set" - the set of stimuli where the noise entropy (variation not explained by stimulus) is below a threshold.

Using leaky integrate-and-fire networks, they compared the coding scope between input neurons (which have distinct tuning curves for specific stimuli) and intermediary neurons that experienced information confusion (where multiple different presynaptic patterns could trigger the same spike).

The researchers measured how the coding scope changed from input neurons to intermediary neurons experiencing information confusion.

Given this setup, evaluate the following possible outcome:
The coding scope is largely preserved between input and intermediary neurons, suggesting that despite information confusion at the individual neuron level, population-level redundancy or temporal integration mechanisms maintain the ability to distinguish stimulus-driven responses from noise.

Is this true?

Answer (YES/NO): NO